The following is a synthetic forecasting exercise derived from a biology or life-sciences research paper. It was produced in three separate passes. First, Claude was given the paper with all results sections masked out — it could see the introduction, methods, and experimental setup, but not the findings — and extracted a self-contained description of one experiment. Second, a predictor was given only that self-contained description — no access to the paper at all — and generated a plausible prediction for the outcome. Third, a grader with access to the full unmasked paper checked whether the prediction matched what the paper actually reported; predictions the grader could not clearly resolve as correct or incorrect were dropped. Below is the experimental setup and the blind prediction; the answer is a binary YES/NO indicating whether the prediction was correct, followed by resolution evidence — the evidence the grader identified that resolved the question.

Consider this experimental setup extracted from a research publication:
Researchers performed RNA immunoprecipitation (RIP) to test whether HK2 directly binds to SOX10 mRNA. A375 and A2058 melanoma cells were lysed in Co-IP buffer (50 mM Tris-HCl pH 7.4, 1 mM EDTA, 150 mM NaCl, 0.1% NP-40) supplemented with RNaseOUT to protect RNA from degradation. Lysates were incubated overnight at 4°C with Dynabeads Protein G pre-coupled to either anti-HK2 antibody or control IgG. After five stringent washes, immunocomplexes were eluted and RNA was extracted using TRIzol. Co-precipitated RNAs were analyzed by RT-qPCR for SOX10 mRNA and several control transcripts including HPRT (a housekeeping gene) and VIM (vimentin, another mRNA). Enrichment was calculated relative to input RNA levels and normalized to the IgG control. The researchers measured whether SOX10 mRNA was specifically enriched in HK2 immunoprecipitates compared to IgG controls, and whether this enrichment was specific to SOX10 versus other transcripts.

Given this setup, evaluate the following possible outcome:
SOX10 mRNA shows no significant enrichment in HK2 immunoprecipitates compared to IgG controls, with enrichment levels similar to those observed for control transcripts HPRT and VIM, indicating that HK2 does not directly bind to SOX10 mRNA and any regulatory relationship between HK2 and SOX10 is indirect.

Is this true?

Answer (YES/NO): NO